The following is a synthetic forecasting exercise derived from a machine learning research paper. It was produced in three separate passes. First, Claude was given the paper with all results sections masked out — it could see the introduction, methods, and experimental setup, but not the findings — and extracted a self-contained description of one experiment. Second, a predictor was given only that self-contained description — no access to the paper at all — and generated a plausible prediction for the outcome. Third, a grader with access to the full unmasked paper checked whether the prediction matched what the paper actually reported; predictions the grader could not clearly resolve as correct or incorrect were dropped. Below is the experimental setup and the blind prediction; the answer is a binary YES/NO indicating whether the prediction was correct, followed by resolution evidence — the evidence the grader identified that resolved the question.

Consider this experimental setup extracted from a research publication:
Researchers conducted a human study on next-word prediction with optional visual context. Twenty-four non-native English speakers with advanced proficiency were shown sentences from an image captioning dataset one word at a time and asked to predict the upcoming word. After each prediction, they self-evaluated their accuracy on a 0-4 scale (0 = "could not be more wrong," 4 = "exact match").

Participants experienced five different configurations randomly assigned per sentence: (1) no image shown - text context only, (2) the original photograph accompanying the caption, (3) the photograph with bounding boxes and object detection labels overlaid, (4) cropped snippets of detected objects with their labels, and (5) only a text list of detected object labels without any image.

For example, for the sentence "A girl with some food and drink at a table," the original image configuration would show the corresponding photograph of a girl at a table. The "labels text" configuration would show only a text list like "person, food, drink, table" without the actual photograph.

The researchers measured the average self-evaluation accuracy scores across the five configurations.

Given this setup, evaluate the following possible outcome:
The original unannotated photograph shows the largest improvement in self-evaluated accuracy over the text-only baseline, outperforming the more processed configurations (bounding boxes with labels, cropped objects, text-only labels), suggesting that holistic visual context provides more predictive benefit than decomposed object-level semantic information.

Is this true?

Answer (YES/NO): YES